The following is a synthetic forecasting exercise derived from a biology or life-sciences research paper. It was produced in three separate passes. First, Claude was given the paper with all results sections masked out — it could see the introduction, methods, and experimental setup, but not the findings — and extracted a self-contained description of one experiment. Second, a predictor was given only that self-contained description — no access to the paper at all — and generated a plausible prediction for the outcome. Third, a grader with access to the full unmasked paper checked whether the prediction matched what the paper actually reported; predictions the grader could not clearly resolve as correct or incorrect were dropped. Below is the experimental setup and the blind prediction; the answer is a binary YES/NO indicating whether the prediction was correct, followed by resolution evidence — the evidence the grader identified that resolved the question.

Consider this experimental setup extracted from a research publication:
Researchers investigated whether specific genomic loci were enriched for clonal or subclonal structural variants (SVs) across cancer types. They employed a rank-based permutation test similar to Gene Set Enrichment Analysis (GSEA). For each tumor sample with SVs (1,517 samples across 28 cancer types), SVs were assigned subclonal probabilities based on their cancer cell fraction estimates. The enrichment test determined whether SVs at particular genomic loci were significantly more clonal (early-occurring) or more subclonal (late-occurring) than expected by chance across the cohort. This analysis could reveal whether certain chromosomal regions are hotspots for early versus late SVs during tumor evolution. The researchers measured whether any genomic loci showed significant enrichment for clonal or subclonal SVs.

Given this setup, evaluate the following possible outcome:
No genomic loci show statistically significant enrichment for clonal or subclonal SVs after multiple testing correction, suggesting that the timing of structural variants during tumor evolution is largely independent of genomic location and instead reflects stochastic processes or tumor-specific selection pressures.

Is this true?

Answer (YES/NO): NO